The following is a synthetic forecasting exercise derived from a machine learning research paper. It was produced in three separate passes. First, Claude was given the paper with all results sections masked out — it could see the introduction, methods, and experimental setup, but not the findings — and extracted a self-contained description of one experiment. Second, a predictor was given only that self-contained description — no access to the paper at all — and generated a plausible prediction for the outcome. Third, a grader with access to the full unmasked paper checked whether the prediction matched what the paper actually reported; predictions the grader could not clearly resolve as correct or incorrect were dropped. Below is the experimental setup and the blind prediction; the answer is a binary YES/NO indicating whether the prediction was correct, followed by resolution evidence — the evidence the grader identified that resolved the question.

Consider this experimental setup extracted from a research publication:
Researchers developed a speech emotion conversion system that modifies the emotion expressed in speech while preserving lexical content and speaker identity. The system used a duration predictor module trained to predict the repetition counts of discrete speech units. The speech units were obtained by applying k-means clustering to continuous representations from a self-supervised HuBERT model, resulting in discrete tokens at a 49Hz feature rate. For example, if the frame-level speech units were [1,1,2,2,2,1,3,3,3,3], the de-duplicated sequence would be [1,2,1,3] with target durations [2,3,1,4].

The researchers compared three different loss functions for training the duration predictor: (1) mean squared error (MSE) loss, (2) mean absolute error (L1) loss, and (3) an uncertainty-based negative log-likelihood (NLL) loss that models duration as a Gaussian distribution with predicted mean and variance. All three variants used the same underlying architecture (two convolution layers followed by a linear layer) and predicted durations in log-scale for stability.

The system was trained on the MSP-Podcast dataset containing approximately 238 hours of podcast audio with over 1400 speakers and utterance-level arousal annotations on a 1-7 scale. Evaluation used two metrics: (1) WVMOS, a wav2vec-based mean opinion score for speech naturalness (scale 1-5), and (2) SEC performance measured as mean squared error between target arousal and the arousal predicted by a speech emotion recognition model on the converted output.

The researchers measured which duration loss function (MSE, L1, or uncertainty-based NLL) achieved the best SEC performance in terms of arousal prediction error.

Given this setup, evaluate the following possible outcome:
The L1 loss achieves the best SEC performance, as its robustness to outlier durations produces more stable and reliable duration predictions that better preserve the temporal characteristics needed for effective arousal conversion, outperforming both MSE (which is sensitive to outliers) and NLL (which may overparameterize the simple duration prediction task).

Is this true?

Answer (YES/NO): NO